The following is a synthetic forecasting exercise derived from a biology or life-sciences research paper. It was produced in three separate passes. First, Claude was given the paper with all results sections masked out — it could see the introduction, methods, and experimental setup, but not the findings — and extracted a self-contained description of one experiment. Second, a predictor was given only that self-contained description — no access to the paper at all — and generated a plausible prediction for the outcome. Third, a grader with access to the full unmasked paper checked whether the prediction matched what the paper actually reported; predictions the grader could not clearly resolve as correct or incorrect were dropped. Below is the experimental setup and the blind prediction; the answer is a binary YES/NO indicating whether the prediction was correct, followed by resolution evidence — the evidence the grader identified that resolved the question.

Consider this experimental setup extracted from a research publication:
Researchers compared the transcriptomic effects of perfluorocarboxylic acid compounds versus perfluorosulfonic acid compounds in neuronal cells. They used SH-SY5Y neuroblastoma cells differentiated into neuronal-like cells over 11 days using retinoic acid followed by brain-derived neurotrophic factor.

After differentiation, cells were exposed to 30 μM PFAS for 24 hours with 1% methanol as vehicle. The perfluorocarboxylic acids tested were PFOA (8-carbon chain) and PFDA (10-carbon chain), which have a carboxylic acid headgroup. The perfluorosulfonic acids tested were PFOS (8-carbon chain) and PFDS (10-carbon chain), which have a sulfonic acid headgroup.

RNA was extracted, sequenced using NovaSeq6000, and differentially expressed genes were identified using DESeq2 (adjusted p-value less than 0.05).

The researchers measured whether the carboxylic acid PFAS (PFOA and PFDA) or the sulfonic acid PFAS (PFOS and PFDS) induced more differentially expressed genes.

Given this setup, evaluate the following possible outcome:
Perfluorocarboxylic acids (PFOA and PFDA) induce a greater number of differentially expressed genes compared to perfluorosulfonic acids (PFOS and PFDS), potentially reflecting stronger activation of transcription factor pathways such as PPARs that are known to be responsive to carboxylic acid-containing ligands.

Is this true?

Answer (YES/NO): YES